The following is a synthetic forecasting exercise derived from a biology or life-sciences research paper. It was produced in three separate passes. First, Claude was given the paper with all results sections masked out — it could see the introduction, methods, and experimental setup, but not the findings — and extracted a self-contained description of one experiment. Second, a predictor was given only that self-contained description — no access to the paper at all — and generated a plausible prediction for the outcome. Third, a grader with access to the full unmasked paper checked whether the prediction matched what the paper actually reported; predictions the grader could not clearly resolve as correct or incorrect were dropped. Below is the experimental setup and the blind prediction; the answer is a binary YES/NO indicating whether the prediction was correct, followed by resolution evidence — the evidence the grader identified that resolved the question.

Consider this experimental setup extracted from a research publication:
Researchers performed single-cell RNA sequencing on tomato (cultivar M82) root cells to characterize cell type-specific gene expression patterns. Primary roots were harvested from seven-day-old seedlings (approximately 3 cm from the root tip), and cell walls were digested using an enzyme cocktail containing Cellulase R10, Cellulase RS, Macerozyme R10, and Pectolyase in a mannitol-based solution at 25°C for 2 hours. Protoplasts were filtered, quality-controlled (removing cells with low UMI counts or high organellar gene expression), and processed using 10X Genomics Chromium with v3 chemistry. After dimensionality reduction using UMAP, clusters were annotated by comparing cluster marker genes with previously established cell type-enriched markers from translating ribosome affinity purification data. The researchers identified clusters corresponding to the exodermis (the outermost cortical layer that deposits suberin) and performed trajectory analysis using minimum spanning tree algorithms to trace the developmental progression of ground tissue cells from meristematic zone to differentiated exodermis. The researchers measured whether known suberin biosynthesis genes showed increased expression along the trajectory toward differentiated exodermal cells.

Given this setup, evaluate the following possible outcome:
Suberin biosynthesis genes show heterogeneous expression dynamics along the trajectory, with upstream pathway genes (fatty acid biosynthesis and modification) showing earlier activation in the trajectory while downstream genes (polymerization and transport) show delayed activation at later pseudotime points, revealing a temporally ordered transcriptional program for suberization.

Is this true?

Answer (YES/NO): NO